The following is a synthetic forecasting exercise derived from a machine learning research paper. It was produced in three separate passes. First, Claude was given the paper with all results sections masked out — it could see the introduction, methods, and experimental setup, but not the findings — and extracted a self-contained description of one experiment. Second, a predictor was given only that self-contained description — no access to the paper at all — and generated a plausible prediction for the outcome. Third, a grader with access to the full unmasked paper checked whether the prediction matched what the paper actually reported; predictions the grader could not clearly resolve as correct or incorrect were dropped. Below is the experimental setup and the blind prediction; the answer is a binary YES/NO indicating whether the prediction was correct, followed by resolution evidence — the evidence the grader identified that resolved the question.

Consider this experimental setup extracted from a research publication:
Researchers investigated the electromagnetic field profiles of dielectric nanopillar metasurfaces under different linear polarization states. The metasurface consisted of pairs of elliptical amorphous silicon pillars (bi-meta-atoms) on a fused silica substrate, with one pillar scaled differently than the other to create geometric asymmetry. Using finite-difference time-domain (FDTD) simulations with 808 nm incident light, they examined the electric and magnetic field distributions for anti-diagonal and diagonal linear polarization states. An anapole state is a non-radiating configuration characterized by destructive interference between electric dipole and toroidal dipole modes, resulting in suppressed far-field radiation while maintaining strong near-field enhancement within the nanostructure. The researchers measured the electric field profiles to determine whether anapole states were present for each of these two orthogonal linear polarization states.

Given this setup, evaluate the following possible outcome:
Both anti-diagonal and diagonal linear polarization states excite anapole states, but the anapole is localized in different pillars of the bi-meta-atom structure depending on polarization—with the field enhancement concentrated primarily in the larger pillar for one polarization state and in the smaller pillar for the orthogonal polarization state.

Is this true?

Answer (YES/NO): NO